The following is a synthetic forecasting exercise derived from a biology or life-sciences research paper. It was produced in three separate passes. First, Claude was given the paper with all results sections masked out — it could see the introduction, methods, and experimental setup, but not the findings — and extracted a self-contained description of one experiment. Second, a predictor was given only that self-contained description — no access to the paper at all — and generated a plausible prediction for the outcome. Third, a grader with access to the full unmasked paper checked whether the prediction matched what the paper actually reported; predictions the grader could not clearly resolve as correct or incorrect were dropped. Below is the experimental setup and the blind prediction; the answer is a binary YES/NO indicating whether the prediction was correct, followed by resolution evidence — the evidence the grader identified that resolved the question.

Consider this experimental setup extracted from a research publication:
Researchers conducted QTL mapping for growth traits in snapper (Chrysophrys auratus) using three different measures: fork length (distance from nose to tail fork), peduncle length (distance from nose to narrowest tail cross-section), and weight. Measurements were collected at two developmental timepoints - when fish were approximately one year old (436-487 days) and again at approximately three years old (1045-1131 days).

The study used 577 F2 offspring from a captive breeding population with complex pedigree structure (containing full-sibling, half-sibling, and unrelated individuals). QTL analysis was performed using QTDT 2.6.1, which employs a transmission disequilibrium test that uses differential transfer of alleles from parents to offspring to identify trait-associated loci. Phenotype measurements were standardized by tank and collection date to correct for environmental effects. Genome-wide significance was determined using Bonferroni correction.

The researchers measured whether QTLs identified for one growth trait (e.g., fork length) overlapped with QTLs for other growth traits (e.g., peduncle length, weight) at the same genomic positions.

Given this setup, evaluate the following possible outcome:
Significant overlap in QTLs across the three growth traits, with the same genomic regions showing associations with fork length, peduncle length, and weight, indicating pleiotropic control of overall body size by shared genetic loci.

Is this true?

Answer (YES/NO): YES